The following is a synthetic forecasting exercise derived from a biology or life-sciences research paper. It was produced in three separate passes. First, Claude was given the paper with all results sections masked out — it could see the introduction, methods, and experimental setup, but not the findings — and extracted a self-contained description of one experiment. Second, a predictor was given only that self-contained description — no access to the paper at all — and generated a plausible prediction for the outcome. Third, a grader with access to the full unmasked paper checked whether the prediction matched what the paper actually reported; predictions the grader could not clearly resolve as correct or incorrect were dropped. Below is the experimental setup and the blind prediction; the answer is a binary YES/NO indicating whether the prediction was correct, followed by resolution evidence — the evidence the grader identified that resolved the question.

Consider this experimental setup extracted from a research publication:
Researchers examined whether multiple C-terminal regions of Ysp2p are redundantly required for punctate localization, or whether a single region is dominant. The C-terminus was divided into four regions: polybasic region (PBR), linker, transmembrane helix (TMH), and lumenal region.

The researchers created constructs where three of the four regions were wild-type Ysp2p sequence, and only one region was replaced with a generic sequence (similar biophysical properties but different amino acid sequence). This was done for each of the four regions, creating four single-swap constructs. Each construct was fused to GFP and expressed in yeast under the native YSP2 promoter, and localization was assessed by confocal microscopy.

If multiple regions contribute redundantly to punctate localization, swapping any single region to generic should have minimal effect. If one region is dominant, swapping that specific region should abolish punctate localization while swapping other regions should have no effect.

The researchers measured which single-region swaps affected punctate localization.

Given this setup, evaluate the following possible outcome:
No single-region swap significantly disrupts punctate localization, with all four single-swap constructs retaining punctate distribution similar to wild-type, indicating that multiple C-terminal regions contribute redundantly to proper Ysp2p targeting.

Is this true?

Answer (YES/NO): NO